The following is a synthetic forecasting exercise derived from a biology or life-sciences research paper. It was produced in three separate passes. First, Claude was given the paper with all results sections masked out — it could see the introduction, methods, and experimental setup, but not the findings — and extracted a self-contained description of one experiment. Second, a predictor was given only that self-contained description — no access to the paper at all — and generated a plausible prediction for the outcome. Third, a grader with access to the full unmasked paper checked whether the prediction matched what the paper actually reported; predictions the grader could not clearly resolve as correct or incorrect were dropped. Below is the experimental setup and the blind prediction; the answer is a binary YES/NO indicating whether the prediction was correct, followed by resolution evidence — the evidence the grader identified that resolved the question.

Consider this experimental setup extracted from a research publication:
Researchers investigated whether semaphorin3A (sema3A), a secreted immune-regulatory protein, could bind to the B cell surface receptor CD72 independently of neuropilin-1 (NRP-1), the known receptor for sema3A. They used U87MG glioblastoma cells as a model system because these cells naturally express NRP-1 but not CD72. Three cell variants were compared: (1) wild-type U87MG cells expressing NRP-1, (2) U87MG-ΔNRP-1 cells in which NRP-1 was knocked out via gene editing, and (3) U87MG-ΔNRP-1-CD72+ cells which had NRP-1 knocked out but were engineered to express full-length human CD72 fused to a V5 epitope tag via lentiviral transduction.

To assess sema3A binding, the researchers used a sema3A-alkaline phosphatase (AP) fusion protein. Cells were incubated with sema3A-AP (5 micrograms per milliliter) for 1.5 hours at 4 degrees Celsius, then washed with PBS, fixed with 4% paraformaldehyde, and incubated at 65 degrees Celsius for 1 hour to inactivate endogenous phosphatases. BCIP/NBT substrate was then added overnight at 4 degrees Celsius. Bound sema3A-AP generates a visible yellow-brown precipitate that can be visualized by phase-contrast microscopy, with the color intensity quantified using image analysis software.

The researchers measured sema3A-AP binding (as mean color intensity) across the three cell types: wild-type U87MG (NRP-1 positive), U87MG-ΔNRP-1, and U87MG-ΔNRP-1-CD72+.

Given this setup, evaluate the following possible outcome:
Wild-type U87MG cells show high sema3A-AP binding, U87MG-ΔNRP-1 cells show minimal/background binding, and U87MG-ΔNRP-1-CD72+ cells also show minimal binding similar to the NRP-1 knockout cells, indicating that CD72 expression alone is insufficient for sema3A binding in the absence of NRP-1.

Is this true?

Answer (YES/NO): NO